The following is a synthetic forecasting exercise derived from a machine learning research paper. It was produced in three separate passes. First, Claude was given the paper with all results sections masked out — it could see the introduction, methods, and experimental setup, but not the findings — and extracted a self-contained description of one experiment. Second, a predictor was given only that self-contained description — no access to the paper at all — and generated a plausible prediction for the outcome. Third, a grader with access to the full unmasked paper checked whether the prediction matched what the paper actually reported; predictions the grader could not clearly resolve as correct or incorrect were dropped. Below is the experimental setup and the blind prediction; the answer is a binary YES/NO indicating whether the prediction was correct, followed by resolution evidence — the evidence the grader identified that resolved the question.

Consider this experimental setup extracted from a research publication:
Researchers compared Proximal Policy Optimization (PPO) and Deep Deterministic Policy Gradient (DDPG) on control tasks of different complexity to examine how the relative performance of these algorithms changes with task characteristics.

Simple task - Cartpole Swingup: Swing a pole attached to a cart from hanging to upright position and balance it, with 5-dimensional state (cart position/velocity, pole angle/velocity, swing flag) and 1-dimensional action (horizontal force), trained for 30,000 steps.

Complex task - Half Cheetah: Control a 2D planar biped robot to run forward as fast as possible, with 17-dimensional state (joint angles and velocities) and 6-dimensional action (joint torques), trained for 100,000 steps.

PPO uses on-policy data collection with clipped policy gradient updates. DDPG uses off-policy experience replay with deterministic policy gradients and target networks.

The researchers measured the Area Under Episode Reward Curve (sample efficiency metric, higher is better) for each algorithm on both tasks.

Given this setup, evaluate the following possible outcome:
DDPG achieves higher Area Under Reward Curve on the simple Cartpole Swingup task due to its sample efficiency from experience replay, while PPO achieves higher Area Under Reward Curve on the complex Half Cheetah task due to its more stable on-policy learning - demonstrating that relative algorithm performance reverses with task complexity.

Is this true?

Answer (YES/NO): YES